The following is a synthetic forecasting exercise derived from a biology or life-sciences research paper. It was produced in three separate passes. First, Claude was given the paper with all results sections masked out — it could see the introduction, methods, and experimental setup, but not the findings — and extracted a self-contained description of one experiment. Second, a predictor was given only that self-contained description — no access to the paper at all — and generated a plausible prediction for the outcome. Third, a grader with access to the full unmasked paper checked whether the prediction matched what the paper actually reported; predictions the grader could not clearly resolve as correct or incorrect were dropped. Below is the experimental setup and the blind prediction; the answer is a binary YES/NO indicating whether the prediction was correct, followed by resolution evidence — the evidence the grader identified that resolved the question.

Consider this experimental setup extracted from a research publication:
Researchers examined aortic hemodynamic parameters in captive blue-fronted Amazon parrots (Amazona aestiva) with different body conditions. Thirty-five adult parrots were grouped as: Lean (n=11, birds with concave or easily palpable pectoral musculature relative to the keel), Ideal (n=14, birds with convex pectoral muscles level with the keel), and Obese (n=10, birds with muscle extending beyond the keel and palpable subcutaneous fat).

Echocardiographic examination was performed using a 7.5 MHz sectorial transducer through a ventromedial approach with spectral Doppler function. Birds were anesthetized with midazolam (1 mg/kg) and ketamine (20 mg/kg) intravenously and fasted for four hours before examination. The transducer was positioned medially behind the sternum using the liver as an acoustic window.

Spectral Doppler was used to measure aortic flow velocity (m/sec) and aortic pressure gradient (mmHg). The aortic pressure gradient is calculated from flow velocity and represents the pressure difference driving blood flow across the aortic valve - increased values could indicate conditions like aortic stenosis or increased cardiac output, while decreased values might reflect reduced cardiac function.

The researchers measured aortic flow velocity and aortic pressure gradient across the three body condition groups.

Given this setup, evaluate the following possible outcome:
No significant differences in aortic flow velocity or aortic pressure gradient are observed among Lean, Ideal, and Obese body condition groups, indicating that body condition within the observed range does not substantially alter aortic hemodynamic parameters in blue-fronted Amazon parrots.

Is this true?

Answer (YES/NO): NO